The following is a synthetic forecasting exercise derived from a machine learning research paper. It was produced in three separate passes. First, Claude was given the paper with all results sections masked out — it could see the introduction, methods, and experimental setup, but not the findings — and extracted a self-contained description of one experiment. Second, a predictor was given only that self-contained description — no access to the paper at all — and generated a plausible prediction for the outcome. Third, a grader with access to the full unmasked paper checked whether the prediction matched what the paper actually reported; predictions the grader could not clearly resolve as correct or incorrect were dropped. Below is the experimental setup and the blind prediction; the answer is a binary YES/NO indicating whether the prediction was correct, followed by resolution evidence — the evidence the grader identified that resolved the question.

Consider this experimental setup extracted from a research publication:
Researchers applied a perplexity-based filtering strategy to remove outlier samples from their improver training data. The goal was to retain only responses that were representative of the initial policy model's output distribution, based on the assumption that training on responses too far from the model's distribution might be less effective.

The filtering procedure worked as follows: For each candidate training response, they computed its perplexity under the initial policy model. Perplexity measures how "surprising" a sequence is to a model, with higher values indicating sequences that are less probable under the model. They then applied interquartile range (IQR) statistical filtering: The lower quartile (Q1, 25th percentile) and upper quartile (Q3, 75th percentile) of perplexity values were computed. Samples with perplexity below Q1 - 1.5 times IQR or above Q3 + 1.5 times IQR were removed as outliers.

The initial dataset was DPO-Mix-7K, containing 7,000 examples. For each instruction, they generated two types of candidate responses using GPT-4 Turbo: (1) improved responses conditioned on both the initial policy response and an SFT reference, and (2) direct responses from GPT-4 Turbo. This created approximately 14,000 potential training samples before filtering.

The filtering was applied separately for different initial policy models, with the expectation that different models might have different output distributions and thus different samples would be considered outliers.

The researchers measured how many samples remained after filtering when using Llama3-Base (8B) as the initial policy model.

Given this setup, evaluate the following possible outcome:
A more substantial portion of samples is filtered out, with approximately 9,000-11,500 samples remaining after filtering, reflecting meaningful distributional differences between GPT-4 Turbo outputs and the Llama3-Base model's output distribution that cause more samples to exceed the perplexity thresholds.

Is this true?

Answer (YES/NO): NO